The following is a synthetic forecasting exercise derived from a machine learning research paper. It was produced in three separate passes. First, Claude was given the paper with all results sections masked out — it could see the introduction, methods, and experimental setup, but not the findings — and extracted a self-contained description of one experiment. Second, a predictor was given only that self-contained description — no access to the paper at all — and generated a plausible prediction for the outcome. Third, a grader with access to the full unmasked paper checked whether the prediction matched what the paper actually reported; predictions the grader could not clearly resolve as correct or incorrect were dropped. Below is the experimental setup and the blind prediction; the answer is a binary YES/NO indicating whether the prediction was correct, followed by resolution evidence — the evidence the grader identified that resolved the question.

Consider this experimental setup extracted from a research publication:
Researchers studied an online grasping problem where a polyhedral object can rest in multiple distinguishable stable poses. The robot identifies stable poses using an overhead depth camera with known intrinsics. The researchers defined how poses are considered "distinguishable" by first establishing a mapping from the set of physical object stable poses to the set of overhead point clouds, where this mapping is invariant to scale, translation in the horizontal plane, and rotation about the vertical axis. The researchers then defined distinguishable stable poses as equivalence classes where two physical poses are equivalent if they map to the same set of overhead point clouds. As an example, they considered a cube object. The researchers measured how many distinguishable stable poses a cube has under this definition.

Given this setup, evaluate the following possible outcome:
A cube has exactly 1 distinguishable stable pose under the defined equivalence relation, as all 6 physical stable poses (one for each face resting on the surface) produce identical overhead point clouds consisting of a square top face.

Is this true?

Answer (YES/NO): YES